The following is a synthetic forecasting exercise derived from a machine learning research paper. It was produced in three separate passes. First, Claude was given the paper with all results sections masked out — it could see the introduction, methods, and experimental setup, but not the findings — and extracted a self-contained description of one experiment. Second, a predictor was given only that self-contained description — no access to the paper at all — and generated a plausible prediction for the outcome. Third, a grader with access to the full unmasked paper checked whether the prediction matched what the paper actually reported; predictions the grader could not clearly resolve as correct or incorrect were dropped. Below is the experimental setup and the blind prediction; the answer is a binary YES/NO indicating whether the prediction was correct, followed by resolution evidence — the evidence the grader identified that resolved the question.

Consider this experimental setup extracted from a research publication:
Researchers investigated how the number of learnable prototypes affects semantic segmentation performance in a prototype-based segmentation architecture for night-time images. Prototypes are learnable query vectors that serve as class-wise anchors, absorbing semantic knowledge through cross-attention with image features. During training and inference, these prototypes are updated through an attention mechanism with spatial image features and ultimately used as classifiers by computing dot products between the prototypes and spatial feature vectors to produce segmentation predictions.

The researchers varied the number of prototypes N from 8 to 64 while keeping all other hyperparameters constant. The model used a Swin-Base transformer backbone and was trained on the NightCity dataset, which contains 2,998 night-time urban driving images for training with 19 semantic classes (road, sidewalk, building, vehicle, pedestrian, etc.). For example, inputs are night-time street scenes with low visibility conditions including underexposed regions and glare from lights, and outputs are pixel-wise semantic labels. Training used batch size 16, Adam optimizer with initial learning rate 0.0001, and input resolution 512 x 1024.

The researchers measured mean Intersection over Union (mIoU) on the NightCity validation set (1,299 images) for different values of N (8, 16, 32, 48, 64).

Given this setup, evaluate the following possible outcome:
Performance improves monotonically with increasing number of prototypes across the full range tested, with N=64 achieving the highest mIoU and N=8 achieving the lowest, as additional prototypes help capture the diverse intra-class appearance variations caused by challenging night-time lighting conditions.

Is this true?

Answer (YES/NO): NO